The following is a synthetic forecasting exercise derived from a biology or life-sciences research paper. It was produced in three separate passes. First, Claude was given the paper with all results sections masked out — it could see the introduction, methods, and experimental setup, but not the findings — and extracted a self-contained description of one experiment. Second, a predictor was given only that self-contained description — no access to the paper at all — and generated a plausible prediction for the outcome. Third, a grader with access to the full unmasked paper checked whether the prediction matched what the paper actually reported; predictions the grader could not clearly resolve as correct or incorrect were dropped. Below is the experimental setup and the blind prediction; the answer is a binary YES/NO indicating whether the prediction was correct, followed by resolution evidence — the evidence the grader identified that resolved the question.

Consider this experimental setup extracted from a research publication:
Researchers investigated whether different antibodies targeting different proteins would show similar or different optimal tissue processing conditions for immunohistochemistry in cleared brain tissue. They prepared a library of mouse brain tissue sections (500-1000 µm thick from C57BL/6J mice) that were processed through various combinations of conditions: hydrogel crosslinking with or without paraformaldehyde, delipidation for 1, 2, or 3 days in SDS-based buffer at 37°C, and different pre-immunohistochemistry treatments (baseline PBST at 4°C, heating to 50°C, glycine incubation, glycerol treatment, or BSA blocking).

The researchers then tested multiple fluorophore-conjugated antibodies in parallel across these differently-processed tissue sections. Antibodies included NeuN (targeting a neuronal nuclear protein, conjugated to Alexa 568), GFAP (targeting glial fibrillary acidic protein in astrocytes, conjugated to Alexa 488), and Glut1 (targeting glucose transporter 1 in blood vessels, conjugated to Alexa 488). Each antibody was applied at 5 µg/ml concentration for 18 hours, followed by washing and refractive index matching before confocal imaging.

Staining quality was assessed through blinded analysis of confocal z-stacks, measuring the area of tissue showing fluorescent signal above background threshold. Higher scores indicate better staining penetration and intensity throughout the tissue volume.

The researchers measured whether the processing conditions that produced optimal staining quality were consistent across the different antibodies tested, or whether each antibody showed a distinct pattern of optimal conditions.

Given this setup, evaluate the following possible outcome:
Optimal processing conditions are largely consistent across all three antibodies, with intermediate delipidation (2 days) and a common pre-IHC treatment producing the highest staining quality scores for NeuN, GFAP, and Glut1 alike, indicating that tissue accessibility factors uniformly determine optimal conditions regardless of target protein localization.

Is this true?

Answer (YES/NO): NO